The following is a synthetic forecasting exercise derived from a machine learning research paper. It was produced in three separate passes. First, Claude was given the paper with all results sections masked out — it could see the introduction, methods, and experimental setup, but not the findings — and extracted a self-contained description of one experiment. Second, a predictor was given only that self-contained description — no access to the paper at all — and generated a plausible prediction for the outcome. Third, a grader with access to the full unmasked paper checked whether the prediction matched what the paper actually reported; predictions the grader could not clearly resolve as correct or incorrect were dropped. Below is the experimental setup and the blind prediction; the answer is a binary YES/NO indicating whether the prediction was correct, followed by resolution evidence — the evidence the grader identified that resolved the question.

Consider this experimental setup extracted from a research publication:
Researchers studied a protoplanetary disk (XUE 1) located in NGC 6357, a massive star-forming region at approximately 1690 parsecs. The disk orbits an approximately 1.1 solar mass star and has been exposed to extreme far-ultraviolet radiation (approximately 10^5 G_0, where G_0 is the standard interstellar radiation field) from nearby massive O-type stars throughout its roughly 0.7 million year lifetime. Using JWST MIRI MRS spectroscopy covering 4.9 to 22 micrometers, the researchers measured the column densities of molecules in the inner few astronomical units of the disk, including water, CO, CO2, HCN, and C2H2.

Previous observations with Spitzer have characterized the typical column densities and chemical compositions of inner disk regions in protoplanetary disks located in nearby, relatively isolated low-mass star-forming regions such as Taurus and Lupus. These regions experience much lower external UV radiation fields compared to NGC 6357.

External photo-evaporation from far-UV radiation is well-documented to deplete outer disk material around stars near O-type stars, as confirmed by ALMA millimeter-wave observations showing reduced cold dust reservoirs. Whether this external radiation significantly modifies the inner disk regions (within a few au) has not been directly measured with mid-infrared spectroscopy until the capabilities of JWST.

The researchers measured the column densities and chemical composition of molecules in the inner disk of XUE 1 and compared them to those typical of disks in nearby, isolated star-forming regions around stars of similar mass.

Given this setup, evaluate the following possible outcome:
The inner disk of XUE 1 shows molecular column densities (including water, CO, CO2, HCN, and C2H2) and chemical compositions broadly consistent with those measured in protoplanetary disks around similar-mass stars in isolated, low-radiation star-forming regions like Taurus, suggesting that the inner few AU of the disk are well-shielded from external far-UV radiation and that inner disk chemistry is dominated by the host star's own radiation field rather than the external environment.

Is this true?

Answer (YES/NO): YES